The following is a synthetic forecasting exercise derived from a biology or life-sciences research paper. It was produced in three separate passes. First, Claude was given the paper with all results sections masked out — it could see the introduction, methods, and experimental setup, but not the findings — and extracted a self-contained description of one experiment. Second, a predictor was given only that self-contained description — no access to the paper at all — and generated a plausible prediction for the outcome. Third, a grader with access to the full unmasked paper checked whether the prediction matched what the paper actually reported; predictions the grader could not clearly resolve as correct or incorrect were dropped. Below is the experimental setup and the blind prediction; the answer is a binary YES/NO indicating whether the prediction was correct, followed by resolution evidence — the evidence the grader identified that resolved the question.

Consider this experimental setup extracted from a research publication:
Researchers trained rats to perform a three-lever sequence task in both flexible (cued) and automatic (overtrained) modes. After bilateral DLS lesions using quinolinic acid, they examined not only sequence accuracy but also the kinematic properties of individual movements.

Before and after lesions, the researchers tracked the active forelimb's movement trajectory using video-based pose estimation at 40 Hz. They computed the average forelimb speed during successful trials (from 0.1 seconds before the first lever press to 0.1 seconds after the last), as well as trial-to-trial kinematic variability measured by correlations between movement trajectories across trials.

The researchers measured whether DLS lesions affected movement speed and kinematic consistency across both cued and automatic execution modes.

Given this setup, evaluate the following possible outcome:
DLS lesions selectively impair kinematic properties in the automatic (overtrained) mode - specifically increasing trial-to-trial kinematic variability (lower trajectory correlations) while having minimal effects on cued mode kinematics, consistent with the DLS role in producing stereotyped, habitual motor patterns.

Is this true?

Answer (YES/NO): NO